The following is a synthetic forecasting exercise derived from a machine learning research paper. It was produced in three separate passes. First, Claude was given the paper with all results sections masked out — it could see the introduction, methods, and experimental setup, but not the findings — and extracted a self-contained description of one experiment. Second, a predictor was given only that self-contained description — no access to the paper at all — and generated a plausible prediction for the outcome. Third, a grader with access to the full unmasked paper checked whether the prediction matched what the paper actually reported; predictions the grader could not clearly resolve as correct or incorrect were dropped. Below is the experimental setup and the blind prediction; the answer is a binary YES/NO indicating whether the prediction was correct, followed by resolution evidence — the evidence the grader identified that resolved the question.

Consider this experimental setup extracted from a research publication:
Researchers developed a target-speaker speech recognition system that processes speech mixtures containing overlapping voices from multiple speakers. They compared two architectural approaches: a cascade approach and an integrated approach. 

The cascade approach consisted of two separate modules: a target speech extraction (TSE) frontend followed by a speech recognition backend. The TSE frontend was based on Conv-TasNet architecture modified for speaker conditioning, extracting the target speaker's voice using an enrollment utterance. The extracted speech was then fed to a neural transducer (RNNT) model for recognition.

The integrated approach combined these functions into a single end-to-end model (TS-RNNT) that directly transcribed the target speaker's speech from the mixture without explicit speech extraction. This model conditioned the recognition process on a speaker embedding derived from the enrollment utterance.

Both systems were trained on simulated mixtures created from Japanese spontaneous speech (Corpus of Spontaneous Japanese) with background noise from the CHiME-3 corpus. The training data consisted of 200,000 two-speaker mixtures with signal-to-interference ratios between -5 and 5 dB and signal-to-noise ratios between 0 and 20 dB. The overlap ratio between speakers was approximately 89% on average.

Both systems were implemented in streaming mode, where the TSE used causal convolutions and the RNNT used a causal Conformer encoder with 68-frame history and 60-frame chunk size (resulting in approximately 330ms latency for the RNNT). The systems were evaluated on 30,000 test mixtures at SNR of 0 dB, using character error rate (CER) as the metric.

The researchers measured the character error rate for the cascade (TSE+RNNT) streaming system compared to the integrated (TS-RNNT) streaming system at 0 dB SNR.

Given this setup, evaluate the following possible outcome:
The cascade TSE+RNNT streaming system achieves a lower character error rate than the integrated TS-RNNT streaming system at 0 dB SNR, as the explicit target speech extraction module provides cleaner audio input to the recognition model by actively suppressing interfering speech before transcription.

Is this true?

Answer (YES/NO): NO